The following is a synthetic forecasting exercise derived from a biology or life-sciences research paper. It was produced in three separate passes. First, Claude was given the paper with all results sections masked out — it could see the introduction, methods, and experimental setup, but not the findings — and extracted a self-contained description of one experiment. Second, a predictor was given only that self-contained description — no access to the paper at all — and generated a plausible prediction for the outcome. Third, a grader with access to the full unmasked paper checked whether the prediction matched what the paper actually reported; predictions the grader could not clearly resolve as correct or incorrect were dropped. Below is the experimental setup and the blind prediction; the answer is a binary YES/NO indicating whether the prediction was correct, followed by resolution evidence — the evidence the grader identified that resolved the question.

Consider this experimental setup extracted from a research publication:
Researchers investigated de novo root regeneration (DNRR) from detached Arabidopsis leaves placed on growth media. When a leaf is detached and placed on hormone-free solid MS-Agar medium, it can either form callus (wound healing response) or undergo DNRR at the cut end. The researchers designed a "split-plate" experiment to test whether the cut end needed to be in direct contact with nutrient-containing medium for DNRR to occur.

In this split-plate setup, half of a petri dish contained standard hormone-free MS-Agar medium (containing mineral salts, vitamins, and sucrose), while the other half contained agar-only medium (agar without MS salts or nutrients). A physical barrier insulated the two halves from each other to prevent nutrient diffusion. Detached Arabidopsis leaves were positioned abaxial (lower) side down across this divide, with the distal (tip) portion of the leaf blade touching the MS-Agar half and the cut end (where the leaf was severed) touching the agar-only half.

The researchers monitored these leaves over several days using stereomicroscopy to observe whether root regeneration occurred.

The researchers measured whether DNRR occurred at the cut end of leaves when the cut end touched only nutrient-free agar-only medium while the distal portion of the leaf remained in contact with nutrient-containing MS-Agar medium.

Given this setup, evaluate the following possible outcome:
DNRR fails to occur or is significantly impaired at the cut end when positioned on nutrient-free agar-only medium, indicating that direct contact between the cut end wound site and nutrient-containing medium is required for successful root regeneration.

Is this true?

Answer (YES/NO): NO